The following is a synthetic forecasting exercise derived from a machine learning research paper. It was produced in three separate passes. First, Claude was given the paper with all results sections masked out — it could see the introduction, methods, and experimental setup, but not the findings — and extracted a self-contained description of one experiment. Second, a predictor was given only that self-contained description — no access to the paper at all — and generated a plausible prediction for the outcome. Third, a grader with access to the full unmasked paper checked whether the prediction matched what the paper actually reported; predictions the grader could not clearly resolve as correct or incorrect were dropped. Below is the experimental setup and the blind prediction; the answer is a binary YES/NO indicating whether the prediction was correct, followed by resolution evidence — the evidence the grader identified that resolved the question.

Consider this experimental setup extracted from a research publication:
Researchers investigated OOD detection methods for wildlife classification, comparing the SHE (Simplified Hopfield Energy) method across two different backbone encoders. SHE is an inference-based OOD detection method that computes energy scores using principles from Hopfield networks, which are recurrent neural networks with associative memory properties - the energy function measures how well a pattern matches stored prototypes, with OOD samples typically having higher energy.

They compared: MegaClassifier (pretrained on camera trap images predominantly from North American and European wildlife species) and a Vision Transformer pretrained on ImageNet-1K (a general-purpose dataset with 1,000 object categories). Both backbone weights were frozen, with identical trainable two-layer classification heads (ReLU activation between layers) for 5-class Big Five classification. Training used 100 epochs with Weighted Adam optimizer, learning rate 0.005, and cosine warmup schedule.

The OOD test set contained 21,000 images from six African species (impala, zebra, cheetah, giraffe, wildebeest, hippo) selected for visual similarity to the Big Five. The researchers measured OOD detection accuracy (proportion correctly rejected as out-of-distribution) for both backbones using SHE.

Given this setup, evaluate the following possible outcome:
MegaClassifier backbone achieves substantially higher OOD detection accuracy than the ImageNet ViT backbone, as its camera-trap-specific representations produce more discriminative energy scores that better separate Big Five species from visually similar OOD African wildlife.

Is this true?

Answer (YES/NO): YES